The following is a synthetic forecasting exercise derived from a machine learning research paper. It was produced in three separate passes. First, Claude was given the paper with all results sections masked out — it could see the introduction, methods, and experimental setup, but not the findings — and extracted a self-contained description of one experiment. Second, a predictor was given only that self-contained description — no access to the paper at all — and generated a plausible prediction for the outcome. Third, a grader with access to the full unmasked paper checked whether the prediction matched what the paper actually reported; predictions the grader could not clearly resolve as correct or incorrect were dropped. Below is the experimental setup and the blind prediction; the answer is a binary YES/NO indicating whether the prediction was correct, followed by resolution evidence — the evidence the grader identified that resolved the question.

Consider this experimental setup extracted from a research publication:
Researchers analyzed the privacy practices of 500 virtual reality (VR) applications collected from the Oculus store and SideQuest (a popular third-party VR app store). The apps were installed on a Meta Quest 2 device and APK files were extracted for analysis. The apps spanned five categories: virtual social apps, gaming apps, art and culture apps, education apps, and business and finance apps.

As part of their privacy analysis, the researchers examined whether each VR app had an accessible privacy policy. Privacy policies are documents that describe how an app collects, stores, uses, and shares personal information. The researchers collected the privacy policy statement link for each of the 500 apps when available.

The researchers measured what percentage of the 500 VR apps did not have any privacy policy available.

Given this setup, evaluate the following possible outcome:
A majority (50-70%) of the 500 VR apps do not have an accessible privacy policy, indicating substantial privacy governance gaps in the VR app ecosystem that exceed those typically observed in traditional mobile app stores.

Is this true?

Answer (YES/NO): YES